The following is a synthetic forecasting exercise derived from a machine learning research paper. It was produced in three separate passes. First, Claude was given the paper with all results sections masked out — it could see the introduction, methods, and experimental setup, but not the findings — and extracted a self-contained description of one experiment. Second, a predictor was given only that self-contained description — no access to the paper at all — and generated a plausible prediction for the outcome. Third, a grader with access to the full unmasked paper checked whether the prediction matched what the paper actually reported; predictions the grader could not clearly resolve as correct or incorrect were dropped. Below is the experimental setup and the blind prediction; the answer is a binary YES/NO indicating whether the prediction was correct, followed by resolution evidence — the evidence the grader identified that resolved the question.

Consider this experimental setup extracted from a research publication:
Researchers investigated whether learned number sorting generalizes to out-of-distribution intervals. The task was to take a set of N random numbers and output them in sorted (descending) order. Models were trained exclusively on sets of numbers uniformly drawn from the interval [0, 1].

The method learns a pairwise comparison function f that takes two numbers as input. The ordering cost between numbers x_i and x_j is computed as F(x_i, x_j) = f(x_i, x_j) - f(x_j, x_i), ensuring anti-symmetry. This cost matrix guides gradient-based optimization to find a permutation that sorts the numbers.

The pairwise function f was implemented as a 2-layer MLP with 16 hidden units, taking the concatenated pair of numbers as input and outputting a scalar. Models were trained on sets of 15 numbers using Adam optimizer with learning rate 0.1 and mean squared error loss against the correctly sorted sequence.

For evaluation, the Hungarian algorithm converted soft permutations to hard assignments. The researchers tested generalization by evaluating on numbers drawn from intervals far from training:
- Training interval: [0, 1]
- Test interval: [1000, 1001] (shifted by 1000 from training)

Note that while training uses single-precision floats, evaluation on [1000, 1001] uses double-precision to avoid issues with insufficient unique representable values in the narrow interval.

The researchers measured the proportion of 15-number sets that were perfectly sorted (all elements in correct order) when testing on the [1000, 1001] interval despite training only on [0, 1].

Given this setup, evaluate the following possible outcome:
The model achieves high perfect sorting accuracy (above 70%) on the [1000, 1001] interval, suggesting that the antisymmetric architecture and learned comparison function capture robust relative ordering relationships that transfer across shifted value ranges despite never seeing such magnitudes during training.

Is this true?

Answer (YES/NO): YES